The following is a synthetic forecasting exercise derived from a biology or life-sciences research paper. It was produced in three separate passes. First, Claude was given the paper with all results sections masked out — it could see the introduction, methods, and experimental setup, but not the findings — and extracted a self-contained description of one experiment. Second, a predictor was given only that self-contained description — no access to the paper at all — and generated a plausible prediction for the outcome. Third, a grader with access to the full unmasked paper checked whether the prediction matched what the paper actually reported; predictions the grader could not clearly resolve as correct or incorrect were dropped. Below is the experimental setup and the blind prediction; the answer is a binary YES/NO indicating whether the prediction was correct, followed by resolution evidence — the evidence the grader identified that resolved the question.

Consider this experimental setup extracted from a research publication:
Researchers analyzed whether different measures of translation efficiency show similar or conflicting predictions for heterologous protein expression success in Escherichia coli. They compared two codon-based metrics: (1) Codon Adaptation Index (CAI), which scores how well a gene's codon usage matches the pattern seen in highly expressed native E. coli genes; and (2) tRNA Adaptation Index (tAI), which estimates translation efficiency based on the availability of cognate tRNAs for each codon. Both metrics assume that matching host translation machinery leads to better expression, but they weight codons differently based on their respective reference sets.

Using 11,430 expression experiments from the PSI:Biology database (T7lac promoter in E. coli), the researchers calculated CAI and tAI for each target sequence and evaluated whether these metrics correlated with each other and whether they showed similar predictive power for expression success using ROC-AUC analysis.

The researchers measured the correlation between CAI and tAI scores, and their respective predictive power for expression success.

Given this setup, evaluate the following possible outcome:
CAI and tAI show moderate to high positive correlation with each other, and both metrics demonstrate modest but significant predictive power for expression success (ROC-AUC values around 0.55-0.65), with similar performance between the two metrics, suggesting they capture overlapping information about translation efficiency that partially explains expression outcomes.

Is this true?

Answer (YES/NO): NO